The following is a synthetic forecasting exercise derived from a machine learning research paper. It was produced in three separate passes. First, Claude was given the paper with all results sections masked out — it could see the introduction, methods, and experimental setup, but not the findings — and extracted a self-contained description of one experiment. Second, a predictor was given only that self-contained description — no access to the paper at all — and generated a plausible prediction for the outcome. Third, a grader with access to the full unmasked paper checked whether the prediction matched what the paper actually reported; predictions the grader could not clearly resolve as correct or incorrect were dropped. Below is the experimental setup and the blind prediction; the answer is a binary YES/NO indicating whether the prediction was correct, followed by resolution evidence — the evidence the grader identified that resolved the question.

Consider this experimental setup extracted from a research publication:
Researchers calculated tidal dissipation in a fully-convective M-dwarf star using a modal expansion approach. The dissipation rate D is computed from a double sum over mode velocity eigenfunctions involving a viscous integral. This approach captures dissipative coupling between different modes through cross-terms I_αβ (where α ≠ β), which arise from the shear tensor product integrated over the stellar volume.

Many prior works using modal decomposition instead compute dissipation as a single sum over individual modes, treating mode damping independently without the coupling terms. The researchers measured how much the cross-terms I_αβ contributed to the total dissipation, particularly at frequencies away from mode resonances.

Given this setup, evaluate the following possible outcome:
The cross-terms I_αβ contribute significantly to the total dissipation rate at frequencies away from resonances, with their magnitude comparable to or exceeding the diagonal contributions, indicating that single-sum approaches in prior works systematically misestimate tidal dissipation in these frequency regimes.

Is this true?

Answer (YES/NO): YES